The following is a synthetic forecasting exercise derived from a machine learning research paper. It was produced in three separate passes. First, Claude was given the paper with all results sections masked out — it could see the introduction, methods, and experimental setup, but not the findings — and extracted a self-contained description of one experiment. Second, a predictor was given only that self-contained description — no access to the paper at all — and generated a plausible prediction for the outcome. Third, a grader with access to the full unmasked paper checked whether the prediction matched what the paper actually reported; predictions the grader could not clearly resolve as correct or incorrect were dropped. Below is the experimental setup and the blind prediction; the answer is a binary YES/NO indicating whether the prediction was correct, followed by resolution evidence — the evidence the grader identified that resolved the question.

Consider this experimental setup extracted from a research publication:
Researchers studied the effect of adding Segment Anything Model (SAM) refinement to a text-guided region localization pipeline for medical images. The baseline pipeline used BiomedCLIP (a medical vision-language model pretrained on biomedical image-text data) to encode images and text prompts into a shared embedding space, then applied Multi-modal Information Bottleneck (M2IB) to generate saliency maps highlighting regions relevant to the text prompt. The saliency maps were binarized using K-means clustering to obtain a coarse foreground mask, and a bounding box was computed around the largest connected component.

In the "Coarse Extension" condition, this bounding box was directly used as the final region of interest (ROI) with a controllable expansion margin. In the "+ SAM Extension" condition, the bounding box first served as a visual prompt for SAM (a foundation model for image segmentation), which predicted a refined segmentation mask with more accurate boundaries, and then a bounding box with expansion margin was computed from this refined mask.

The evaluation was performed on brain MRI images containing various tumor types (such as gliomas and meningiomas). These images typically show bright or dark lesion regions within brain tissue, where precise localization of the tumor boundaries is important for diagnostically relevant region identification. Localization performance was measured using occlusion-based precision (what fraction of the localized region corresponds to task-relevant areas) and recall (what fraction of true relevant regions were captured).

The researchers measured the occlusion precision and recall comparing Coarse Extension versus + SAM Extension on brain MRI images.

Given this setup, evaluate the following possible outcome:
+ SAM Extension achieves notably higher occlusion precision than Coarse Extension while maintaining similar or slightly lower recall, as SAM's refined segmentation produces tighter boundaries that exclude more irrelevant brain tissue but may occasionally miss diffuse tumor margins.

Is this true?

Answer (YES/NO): YES